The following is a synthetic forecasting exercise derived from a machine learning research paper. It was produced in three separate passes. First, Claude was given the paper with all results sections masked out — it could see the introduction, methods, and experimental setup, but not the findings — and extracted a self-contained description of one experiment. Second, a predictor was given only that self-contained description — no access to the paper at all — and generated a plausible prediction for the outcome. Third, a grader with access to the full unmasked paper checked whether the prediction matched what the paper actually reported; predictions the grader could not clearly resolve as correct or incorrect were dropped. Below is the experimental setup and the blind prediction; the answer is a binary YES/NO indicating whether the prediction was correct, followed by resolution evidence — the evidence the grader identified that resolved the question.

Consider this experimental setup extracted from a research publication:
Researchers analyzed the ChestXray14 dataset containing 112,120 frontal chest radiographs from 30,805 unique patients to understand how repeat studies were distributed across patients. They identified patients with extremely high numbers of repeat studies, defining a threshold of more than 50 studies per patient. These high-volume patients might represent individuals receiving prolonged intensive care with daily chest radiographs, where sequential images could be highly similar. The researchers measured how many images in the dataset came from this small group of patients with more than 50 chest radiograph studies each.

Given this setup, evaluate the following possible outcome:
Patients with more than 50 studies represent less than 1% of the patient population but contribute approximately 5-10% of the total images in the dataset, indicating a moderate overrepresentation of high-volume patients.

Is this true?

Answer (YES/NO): YES